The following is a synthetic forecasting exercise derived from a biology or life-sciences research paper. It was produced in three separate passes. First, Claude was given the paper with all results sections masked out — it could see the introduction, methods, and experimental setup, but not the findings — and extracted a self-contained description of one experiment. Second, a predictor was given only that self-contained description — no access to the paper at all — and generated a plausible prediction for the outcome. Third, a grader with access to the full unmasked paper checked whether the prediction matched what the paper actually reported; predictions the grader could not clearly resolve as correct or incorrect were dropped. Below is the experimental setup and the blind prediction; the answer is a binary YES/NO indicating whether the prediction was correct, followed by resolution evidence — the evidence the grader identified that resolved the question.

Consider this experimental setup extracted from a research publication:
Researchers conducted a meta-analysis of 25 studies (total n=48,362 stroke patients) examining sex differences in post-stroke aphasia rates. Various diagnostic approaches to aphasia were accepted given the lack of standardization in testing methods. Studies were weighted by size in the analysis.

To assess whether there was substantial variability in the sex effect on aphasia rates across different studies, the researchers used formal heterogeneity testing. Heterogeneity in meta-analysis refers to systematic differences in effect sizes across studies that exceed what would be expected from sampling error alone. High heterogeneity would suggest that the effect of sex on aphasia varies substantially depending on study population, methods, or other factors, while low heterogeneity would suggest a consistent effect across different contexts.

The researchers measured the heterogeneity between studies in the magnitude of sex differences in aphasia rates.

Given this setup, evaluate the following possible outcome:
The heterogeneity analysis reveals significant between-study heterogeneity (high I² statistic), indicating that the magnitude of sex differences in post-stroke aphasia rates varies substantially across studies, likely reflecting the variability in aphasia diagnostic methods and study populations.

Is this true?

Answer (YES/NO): NO